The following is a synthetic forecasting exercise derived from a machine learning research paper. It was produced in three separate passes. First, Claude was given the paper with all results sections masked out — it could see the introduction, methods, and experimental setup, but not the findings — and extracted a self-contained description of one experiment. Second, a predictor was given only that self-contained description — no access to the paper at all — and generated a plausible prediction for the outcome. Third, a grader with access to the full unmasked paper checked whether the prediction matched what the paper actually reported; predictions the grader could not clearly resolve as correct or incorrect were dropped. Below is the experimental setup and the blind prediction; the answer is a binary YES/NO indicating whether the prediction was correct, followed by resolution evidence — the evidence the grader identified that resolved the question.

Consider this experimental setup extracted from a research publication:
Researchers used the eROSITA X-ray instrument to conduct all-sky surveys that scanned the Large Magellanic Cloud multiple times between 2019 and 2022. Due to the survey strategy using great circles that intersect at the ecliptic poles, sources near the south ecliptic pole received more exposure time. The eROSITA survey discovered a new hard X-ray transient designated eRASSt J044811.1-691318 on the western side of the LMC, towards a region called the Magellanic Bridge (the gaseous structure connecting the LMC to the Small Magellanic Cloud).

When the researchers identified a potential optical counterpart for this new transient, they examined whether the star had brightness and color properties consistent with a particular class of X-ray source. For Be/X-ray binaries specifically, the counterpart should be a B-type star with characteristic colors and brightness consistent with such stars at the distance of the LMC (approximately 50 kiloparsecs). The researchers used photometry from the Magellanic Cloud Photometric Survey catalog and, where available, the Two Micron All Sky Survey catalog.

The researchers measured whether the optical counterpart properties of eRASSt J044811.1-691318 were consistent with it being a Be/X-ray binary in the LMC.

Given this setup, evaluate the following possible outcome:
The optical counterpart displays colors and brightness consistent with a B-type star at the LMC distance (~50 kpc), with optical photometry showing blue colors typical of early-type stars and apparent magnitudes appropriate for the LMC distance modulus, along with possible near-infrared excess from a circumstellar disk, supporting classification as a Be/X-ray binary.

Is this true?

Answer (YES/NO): YES